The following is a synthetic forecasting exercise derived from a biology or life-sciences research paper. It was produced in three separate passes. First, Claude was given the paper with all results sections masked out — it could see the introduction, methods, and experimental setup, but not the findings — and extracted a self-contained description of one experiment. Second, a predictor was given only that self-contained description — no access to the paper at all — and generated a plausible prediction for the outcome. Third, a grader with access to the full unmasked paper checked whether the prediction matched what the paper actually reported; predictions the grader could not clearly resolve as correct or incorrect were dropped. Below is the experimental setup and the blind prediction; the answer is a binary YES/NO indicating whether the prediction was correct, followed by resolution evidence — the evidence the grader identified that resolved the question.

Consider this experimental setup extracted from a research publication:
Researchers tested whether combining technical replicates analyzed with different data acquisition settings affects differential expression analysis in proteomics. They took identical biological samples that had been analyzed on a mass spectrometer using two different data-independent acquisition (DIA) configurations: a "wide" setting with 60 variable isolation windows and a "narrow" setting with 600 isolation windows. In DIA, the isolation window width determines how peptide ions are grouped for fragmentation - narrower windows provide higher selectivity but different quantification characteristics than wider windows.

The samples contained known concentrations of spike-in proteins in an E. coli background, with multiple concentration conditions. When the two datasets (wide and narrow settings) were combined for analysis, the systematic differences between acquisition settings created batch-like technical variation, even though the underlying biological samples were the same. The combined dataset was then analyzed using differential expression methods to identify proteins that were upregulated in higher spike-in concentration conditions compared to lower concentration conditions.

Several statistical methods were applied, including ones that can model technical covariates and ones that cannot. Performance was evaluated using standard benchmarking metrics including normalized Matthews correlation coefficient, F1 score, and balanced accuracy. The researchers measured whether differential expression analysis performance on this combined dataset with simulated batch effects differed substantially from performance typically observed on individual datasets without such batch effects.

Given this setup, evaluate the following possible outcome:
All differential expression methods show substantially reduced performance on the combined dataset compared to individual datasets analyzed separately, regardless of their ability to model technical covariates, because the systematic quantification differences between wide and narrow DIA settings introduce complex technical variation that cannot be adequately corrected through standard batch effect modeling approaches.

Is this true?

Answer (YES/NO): NO